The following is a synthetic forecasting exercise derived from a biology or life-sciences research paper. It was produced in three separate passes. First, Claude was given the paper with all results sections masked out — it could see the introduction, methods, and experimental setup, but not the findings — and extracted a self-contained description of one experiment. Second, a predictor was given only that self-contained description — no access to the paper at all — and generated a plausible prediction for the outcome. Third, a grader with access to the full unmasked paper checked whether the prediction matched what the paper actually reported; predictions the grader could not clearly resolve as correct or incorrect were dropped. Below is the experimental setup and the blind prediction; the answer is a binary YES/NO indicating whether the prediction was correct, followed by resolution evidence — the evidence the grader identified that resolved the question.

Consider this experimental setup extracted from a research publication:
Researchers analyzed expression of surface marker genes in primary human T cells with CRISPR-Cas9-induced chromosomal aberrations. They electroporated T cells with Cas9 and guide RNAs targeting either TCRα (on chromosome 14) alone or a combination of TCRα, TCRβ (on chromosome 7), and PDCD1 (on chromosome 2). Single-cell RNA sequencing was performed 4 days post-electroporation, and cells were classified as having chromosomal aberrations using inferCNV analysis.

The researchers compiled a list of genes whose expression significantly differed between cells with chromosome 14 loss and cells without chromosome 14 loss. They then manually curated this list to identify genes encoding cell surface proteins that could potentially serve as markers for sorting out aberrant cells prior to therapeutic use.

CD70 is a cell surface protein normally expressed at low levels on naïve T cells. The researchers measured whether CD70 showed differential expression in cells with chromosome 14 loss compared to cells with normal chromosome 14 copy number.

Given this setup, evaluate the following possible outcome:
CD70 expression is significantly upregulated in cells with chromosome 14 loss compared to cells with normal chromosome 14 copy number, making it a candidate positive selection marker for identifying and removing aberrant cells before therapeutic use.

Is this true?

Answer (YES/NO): YES